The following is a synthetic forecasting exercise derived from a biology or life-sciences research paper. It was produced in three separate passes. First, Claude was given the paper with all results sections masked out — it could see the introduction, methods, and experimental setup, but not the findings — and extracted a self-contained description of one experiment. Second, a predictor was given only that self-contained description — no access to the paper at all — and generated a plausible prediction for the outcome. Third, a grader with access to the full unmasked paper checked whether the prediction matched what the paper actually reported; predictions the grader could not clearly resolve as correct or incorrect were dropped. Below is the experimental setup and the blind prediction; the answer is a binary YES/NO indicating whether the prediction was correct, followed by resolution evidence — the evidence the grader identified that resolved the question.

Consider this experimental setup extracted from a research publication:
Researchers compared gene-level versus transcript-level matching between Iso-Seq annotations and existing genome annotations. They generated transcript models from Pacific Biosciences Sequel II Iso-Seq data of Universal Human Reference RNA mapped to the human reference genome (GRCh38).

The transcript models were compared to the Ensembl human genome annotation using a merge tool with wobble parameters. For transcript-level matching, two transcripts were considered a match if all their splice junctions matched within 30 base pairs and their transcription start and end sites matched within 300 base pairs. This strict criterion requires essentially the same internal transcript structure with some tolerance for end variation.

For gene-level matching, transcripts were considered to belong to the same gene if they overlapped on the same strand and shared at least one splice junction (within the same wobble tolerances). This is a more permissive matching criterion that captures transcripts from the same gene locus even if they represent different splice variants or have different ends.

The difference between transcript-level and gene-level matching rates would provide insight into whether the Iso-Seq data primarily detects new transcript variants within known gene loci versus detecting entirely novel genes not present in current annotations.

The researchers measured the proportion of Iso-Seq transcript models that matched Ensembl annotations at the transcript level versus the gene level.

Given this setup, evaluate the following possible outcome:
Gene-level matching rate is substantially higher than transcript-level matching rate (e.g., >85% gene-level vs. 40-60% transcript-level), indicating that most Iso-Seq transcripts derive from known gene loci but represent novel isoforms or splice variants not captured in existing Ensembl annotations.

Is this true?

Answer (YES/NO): NO